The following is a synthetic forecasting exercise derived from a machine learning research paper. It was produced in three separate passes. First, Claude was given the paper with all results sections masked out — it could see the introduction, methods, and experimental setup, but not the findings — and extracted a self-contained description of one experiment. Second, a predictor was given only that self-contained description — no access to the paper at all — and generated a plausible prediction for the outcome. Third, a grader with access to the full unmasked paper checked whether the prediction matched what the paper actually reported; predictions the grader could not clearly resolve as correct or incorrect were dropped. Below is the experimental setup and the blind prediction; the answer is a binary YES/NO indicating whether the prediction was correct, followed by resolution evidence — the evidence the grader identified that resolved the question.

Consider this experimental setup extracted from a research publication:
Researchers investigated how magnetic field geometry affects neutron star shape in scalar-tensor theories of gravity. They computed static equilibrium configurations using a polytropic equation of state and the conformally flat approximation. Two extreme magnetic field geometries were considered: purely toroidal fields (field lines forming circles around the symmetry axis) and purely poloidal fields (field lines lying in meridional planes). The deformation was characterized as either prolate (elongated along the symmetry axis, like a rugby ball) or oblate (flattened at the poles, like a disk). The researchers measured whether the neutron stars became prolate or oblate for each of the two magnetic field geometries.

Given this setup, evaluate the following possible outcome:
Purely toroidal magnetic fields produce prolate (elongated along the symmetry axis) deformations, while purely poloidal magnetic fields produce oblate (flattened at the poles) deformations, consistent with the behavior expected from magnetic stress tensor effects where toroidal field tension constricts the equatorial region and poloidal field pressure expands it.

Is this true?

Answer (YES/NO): YES